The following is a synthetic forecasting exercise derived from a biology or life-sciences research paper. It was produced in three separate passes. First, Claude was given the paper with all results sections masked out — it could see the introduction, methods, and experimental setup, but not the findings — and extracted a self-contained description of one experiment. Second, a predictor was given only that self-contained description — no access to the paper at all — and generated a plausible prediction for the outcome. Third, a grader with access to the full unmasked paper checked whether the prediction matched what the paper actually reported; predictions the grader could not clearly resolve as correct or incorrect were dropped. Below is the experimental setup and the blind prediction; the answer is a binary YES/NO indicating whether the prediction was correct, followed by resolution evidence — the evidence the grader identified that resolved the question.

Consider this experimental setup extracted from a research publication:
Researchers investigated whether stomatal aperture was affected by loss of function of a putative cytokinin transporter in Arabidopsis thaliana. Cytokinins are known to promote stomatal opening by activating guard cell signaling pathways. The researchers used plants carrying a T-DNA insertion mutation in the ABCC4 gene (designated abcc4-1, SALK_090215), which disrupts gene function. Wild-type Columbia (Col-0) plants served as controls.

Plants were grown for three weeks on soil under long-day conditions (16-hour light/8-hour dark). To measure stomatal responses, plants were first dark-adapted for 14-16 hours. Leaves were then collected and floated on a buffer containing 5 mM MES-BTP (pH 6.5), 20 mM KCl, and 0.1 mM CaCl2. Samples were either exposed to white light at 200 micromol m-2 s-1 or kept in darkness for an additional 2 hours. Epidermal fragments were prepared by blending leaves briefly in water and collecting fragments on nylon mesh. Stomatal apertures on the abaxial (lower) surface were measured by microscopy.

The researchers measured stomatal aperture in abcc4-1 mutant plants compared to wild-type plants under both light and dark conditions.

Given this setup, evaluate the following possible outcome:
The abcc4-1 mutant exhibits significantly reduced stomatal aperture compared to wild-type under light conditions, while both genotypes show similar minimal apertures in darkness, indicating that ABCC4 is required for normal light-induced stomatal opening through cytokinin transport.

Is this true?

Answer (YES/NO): NO